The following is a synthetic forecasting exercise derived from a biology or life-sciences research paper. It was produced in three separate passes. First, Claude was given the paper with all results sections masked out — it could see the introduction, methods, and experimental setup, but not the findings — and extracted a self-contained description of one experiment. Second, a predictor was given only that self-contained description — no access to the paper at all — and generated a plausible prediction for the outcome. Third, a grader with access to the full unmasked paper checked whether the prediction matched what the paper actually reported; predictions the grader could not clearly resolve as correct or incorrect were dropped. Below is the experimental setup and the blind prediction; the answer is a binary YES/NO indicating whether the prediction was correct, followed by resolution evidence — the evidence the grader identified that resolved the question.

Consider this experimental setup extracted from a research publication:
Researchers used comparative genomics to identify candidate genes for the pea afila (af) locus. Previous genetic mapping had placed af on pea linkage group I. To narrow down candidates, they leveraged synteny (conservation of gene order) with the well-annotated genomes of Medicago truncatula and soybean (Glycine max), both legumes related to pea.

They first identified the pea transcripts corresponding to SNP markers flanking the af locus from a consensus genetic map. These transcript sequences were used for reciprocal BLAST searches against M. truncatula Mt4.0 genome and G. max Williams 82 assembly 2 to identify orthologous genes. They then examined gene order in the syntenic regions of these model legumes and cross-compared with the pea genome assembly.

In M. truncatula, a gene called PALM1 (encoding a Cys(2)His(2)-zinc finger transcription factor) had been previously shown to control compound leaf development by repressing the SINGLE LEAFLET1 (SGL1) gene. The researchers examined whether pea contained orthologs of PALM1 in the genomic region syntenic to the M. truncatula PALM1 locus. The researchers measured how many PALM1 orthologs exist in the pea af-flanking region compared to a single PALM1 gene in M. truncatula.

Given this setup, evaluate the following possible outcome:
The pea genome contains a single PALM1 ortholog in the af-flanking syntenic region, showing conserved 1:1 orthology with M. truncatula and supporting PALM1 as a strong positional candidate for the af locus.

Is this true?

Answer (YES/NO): NO